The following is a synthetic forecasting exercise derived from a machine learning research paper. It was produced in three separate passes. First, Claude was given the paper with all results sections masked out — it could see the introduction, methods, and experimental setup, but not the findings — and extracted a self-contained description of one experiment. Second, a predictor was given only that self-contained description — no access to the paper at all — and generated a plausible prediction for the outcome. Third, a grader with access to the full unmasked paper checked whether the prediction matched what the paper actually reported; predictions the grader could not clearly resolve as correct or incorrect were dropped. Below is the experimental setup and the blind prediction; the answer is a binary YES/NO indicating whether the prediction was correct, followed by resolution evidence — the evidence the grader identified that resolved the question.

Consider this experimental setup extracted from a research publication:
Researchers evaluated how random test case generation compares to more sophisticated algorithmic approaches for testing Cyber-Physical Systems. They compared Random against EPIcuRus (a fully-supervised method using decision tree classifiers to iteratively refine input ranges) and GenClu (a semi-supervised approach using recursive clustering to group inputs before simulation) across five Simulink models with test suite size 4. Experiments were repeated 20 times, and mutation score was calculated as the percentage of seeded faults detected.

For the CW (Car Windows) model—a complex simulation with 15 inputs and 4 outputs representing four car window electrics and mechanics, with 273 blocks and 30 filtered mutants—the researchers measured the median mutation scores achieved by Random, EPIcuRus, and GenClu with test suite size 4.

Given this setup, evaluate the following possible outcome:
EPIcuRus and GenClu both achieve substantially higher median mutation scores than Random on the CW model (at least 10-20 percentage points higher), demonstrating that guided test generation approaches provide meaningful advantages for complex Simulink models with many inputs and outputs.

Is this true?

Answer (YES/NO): NO